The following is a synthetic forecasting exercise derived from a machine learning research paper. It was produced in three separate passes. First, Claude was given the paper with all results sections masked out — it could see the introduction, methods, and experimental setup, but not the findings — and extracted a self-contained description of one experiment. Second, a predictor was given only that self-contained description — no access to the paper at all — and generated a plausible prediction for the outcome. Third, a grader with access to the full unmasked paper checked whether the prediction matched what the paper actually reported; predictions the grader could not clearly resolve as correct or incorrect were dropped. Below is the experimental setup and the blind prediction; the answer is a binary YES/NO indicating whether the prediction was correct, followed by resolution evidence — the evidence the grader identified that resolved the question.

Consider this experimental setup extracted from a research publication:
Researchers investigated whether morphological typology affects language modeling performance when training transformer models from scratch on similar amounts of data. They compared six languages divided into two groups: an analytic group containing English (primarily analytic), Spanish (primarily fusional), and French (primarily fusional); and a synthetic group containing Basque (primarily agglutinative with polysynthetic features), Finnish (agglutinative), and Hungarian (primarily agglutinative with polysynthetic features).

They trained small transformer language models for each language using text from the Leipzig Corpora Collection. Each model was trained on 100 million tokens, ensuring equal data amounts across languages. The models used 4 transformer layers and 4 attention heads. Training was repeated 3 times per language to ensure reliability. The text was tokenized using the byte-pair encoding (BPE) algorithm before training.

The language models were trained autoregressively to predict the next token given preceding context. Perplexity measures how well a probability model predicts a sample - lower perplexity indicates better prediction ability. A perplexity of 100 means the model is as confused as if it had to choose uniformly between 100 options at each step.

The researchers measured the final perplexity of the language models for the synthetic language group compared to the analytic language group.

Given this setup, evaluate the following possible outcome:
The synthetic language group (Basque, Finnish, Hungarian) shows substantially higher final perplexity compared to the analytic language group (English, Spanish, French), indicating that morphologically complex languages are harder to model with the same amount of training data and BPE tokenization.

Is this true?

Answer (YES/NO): NO